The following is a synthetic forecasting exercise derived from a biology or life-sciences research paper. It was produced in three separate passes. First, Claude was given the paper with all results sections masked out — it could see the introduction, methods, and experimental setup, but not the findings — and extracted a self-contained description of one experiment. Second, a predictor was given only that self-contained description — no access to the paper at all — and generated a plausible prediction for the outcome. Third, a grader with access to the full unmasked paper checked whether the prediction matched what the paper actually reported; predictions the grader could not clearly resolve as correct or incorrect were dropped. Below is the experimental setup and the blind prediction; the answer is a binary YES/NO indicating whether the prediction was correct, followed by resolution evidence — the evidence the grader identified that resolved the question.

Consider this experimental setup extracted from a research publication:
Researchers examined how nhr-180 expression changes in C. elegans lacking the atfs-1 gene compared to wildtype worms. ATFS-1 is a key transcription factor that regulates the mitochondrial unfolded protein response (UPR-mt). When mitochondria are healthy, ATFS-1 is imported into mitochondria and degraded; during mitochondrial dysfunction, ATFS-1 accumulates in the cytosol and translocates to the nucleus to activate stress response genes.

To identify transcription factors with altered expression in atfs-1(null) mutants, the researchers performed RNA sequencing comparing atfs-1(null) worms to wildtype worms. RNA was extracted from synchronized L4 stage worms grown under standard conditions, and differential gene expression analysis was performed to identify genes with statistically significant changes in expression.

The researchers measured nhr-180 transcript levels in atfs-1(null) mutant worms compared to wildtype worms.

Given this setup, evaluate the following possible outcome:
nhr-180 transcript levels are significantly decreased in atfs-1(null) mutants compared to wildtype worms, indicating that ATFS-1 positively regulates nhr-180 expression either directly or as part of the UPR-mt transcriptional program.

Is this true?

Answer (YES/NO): YES